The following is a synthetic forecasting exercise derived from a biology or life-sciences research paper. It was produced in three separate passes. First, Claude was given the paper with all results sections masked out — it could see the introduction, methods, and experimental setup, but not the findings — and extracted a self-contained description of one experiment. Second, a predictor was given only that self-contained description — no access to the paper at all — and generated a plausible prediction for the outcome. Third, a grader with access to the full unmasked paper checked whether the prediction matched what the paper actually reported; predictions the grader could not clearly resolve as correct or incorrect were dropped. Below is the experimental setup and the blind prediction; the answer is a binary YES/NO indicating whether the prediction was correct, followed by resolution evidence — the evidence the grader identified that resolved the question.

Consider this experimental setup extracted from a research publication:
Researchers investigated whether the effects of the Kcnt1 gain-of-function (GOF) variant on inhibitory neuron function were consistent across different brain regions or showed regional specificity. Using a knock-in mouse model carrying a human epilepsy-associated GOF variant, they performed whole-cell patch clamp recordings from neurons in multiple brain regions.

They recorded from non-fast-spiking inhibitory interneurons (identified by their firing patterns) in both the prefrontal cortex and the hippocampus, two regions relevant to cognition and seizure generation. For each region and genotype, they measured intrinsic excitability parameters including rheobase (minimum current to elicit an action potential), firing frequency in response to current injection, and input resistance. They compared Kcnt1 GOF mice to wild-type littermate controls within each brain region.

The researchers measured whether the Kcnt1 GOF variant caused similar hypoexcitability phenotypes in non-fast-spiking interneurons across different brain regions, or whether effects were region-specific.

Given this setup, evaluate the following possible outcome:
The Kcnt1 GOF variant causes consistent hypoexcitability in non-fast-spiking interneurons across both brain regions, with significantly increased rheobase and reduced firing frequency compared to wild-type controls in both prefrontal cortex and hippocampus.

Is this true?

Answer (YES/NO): NO